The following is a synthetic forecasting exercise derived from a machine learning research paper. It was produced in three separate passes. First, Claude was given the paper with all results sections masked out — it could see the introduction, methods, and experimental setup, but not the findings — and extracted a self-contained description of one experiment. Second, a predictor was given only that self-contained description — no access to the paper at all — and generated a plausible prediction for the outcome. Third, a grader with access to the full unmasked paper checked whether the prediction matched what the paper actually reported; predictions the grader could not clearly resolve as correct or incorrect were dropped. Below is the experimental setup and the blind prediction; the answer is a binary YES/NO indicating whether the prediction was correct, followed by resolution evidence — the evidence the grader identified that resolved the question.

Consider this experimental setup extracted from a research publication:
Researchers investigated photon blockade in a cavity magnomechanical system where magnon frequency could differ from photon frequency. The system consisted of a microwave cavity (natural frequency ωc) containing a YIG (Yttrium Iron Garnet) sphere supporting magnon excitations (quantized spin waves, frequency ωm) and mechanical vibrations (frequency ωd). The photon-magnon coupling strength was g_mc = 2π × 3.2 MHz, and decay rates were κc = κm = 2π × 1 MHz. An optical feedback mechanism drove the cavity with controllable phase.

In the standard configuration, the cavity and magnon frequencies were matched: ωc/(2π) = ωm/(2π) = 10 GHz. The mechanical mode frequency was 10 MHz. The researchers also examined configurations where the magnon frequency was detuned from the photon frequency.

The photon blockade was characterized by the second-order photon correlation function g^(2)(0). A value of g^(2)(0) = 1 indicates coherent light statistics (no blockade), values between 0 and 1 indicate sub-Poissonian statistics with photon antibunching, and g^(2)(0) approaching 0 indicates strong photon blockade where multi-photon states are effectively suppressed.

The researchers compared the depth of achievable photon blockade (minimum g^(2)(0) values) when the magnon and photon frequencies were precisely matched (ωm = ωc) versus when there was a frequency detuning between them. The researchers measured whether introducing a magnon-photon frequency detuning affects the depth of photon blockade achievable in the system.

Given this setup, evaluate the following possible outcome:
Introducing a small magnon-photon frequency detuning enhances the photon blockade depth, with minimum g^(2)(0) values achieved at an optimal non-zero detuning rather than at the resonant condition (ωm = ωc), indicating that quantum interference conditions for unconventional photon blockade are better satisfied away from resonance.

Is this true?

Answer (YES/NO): YES